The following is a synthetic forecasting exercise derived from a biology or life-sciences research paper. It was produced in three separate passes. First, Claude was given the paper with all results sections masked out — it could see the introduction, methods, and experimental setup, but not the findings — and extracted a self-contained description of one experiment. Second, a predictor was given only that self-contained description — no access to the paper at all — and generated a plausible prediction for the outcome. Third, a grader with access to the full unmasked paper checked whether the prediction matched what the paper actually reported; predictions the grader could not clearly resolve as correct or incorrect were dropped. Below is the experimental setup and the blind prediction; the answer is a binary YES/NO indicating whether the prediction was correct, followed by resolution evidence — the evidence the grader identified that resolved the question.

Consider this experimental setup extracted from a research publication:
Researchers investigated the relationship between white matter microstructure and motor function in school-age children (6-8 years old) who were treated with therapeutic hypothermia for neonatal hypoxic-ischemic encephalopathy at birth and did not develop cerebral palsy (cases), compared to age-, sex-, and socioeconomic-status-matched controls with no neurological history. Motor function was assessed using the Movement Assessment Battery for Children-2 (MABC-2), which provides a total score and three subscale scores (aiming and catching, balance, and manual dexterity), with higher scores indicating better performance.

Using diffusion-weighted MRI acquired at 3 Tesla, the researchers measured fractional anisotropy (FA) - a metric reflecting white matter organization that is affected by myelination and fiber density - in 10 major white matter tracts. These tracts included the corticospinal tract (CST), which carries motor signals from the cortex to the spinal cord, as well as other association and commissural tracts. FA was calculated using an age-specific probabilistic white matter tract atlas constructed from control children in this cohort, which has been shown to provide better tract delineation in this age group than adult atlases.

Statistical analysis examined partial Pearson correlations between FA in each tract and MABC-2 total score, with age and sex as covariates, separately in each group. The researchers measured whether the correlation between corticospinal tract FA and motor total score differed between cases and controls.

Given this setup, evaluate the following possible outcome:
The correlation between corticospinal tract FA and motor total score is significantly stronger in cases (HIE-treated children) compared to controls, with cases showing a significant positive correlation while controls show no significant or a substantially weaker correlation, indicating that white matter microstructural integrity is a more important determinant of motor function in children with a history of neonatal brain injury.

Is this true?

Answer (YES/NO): NO